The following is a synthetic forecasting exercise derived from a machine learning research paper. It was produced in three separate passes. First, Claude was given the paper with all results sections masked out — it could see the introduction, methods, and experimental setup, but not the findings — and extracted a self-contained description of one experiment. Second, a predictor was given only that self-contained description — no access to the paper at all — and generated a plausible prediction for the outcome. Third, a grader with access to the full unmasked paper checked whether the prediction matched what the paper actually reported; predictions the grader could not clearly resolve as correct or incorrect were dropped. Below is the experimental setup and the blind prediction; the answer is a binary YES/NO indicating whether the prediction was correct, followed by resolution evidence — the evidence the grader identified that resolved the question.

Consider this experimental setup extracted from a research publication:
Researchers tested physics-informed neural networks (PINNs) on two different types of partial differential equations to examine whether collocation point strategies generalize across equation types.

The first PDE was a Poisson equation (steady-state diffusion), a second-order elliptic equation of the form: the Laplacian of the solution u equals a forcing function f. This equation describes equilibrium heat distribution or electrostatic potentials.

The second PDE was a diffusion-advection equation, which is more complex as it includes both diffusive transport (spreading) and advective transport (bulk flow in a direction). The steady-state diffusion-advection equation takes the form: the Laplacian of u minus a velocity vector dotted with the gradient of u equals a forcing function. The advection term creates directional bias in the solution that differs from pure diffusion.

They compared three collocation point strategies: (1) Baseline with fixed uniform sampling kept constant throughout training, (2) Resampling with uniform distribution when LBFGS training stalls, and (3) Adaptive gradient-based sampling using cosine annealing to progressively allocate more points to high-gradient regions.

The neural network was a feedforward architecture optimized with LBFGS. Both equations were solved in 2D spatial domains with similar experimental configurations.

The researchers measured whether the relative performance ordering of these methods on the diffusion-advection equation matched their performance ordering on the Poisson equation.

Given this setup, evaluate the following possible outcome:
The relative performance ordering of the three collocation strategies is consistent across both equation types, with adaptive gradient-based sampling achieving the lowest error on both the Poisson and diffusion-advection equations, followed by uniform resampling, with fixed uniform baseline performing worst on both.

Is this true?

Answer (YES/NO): NO